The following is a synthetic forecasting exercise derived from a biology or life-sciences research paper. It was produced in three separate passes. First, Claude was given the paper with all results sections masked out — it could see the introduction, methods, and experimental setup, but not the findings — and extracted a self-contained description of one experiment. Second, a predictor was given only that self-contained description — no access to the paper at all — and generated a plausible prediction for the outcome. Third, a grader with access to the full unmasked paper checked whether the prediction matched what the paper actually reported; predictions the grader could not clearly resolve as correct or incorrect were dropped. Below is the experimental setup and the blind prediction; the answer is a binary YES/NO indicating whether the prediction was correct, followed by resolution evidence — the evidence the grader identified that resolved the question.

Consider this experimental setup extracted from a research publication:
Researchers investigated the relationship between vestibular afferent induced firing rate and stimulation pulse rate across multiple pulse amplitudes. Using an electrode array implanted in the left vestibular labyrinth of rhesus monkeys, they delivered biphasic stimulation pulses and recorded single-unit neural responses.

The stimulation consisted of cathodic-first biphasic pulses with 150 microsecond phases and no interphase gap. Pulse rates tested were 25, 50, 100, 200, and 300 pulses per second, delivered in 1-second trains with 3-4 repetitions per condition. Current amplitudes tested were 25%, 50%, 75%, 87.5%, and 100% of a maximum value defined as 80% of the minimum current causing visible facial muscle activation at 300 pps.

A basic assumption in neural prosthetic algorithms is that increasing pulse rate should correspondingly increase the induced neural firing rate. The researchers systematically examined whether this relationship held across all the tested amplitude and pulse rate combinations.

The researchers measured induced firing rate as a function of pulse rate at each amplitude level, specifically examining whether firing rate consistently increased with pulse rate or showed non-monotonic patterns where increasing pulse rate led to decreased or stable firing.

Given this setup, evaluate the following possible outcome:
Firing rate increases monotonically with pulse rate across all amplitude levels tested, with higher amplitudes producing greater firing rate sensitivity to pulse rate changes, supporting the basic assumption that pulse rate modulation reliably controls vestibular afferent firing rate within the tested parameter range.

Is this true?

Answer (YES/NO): NO